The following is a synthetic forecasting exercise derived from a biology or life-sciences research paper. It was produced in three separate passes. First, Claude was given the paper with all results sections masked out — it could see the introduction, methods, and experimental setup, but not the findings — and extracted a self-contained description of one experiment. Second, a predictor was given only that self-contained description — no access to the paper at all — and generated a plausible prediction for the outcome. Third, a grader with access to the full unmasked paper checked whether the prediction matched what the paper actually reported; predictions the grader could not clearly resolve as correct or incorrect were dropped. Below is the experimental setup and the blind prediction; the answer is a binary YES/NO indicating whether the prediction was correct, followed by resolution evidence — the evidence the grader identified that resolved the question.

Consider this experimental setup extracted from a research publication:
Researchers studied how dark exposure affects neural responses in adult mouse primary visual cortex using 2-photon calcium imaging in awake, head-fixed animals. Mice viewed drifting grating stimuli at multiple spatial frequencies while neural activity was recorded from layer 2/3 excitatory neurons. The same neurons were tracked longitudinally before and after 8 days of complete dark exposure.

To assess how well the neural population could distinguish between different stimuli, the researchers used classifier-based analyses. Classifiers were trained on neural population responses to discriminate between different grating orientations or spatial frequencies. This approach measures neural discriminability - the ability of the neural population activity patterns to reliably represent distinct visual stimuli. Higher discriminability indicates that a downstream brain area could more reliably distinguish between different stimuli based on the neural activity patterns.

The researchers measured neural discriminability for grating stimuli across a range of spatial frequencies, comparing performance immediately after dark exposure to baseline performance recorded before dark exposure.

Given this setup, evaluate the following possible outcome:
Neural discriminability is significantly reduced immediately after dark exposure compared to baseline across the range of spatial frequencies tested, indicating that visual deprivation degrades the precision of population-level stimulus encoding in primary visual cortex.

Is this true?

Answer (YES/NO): YES